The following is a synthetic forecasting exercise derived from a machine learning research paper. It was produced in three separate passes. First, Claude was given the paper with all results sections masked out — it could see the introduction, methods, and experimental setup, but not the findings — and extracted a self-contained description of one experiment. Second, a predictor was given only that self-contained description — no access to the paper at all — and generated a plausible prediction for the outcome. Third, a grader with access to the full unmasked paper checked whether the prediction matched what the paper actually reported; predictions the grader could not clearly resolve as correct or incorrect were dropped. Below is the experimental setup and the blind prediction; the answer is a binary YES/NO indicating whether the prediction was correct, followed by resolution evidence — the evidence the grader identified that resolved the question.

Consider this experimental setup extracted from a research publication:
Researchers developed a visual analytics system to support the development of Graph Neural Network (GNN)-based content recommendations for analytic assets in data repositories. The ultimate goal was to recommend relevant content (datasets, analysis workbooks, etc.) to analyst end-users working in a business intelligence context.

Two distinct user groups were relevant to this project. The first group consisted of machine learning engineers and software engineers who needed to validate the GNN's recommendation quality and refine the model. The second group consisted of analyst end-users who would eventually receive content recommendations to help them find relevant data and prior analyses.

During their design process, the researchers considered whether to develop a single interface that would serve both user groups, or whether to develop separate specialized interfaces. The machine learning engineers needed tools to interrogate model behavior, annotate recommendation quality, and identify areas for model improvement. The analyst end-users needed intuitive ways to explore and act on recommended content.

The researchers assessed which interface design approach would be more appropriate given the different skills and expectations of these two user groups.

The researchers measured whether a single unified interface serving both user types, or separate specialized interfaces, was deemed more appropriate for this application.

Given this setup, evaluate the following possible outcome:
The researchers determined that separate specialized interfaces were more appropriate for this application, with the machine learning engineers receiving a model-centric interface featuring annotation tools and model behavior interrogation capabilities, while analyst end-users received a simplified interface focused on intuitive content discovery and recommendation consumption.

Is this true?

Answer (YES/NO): NO